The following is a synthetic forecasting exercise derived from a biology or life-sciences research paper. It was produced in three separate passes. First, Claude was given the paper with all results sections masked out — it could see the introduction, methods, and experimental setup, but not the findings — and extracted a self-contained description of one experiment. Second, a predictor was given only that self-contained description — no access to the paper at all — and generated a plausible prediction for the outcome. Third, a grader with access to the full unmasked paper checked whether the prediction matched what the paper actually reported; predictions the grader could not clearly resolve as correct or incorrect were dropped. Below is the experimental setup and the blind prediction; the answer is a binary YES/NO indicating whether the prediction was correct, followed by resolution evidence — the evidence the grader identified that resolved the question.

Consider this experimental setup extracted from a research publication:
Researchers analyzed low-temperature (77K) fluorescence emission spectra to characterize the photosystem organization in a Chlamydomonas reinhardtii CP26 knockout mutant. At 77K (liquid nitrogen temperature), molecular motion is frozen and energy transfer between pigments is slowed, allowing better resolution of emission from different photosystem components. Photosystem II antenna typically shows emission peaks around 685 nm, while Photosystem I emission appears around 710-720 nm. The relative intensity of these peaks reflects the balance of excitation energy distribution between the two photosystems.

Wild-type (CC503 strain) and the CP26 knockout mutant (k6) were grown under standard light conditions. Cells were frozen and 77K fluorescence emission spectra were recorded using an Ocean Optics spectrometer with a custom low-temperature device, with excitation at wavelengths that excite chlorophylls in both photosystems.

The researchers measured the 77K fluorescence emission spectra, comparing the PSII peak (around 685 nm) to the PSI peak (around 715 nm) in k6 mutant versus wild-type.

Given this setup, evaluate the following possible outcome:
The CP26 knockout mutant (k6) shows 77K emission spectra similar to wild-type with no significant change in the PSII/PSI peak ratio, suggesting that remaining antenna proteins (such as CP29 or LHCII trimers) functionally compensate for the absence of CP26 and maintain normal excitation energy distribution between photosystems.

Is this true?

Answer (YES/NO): NO